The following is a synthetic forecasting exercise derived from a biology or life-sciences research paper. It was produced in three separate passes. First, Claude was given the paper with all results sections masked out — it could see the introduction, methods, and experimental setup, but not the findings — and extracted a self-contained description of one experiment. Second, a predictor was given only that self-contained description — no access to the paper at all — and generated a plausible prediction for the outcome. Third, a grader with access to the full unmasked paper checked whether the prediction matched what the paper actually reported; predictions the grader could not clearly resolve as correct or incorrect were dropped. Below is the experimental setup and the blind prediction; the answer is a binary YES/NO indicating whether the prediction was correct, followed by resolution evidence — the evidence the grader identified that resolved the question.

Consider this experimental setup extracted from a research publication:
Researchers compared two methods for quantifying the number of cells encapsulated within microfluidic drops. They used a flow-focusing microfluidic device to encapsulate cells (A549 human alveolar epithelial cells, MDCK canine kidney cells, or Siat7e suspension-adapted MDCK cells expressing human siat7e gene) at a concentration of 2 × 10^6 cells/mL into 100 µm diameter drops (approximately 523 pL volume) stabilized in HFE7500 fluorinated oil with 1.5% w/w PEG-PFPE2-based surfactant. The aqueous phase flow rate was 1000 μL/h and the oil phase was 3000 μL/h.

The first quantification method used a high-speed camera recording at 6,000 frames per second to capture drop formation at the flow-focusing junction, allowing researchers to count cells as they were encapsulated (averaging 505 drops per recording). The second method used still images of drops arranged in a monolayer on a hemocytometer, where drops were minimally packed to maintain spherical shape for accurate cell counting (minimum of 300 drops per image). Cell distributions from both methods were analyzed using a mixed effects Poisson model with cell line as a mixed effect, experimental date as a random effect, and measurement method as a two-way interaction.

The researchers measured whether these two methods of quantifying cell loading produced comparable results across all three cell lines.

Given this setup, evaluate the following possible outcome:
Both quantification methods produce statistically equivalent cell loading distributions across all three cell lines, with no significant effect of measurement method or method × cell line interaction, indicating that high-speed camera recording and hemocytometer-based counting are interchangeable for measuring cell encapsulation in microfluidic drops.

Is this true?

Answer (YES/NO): NO